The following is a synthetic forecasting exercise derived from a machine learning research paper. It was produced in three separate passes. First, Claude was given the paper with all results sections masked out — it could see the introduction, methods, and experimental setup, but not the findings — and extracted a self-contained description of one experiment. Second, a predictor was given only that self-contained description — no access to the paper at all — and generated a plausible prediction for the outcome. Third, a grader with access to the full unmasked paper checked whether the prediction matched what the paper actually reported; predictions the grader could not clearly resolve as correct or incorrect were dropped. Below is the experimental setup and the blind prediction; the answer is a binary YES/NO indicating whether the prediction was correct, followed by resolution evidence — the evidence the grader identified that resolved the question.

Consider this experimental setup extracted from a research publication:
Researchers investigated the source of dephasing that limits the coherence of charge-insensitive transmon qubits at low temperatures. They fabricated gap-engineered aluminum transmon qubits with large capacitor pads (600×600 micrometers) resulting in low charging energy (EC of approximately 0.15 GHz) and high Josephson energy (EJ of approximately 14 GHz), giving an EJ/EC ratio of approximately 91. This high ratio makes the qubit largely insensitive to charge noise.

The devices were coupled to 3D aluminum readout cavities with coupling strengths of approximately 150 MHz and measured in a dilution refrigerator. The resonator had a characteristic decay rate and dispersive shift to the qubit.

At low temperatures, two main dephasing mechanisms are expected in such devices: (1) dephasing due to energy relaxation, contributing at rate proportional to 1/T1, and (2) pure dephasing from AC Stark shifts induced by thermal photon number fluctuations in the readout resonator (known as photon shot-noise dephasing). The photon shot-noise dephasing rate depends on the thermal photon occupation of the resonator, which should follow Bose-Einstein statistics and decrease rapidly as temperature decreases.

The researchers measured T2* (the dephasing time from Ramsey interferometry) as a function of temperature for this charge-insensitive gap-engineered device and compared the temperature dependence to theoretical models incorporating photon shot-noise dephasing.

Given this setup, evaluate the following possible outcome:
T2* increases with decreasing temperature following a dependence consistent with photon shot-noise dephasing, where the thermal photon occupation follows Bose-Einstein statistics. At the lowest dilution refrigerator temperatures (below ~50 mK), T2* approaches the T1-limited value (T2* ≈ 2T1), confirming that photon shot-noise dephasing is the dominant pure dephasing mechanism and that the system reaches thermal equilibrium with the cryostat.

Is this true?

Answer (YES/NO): NO